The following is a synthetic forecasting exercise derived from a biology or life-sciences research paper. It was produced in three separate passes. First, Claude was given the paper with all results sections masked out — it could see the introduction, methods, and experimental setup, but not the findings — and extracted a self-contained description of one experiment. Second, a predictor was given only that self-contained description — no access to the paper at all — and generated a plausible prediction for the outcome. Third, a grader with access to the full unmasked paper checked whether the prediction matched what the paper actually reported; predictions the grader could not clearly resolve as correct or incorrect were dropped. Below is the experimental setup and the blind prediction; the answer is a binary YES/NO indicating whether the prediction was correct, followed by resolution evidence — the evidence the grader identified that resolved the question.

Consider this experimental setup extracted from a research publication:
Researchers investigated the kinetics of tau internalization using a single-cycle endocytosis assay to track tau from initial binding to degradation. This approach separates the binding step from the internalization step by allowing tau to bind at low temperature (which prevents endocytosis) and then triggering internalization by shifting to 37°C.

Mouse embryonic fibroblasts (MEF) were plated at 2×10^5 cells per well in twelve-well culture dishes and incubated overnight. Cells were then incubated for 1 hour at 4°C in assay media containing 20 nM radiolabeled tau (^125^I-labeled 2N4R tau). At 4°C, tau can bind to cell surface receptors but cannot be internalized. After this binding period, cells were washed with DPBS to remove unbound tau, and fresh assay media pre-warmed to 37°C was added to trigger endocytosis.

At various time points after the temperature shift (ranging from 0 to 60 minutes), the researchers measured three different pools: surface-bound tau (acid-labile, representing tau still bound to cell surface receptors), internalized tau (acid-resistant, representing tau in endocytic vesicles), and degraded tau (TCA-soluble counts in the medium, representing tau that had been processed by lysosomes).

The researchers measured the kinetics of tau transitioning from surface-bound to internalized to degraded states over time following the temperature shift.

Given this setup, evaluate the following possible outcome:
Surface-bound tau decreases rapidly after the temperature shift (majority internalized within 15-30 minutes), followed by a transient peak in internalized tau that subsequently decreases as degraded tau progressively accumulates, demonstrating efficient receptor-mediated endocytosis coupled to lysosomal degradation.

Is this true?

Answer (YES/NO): YES